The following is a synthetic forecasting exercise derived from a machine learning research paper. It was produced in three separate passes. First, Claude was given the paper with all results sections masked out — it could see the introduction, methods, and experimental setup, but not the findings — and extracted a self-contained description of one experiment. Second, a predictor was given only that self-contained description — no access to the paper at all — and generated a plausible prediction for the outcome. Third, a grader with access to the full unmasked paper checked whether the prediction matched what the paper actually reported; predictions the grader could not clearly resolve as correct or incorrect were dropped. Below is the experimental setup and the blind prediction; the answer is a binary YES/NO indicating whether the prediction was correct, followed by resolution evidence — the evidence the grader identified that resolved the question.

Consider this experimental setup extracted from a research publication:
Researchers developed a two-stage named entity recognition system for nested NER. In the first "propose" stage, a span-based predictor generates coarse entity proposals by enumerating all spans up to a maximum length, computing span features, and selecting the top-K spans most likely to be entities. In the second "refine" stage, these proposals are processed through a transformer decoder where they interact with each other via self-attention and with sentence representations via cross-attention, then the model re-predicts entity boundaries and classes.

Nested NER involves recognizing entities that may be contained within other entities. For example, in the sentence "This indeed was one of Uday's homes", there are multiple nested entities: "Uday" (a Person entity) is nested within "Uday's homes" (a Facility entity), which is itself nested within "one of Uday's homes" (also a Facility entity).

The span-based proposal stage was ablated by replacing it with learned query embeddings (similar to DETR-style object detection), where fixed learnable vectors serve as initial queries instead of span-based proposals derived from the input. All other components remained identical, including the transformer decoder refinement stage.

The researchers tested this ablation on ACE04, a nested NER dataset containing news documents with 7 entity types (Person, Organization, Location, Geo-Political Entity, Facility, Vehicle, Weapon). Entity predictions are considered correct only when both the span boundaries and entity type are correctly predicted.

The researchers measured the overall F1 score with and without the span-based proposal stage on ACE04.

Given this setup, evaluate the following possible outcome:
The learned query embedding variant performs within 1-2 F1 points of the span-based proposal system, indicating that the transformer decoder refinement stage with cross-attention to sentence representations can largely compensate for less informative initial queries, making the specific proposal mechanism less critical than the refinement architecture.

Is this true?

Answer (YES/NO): NO